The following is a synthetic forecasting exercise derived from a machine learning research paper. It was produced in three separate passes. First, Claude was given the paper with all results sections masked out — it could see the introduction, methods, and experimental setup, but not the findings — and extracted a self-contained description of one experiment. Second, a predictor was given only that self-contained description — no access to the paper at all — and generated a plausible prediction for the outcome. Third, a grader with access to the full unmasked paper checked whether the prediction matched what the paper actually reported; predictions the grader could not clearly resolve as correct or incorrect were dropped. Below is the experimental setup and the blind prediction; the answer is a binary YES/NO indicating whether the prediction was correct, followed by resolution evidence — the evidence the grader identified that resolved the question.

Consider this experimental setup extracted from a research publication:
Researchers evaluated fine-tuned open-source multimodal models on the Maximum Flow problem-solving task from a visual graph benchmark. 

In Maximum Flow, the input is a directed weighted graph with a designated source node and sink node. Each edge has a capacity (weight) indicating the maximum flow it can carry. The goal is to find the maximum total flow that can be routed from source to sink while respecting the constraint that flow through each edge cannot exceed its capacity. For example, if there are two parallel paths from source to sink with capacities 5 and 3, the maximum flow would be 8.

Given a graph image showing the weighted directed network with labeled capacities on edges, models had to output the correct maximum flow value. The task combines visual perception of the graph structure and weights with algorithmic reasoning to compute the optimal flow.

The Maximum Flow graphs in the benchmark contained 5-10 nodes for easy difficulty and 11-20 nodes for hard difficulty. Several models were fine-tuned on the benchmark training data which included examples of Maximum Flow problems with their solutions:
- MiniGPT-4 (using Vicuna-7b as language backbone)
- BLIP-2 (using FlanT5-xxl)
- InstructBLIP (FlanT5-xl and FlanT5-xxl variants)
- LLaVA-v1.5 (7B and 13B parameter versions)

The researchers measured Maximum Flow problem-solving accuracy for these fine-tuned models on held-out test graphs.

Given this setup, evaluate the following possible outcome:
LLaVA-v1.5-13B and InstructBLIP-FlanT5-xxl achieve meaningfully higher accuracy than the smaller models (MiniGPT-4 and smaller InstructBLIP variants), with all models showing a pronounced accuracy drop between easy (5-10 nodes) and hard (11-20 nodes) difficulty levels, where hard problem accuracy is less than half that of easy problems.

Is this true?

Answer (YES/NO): NO